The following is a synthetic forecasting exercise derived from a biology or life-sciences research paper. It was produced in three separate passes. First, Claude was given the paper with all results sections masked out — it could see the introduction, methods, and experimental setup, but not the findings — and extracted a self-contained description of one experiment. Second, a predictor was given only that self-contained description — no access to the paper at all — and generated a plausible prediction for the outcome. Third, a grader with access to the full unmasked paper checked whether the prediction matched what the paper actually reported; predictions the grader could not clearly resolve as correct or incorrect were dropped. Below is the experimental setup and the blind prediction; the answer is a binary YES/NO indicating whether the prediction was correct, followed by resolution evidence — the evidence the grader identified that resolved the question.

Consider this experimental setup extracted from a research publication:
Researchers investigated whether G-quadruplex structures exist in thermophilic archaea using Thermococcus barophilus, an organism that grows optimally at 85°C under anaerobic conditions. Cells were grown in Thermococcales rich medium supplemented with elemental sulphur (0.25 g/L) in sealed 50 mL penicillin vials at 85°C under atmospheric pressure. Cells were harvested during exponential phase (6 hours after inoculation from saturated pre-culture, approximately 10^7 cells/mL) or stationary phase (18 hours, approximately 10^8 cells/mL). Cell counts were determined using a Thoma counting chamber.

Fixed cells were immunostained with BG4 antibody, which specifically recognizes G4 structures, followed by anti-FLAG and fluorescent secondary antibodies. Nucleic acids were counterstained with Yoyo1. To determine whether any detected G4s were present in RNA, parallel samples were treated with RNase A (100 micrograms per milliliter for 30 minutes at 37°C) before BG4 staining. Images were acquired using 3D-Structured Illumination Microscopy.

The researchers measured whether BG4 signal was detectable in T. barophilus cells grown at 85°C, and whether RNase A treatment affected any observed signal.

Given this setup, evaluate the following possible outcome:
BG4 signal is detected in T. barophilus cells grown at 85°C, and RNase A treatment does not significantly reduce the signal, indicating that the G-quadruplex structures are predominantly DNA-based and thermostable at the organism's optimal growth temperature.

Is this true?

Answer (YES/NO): NO